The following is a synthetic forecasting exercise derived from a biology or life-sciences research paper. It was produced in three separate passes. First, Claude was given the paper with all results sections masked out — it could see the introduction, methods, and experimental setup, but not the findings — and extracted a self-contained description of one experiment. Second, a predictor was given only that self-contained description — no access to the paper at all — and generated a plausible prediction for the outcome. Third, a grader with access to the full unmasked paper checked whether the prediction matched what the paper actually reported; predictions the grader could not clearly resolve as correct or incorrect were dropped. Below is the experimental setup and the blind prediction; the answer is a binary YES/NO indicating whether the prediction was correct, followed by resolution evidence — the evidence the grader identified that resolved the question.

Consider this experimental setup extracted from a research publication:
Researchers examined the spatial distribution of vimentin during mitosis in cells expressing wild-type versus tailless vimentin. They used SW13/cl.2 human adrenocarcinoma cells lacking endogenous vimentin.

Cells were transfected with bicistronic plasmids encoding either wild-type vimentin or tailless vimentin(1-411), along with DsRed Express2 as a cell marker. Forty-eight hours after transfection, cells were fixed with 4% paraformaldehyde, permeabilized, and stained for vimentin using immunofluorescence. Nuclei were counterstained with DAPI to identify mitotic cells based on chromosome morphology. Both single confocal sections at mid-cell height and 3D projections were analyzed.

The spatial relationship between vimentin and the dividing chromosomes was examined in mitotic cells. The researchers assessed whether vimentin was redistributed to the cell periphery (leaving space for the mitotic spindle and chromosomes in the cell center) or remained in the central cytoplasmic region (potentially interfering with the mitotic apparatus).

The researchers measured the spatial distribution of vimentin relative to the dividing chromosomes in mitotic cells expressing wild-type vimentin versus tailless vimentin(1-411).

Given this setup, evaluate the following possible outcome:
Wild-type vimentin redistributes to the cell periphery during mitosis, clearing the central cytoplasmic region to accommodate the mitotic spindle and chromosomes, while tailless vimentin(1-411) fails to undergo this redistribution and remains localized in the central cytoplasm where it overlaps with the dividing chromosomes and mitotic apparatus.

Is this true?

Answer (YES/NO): YES